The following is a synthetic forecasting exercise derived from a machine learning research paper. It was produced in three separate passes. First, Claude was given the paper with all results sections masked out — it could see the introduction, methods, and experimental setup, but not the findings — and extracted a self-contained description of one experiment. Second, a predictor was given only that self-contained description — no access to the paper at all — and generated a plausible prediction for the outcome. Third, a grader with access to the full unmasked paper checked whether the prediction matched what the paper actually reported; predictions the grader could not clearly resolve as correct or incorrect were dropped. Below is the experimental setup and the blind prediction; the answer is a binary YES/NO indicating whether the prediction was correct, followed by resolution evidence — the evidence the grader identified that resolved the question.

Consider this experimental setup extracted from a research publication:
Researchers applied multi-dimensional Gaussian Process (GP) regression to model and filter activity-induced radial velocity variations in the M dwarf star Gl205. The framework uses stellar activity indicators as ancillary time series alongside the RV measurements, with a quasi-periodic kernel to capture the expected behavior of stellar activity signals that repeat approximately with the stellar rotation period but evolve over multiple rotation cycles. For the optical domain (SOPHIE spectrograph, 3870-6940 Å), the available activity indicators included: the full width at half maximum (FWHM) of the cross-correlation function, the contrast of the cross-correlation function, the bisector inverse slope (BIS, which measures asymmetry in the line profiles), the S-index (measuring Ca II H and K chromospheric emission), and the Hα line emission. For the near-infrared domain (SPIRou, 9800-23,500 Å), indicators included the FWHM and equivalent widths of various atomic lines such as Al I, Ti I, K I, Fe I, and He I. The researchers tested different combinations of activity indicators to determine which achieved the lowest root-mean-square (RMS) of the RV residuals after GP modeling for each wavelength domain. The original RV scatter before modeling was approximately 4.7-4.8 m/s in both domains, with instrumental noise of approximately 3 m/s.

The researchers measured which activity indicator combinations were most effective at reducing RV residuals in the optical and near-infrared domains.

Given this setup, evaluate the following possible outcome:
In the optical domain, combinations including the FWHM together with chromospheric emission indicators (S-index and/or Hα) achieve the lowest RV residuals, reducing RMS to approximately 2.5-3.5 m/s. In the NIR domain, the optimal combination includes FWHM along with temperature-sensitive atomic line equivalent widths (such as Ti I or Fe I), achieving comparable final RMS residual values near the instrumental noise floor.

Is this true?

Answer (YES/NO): NO